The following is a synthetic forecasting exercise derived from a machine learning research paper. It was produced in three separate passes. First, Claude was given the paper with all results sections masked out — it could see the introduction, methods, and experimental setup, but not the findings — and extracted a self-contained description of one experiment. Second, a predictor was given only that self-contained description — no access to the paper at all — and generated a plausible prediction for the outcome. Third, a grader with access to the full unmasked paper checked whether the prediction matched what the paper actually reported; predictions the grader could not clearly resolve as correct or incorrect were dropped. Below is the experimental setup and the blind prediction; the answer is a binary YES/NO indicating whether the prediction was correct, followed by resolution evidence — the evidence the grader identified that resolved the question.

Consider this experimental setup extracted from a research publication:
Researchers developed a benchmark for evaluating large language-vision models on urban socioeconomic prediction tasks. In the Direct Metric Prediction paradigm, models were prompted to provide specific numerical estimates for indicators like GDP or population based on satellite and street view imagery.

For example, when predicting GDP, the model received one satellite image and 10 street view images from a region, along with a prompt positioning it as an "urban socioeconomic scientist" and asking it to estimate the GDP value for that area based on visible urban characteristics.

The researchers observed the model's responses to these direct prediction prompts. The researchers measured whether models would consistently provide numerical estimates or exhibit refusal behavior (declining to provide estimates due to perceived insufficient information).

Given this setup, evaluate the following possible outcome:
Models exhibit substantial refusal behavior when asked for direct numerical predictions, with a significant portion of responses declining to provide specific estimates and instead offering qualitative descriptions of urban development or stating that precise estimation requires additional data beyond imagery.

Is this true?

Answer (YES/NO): NO